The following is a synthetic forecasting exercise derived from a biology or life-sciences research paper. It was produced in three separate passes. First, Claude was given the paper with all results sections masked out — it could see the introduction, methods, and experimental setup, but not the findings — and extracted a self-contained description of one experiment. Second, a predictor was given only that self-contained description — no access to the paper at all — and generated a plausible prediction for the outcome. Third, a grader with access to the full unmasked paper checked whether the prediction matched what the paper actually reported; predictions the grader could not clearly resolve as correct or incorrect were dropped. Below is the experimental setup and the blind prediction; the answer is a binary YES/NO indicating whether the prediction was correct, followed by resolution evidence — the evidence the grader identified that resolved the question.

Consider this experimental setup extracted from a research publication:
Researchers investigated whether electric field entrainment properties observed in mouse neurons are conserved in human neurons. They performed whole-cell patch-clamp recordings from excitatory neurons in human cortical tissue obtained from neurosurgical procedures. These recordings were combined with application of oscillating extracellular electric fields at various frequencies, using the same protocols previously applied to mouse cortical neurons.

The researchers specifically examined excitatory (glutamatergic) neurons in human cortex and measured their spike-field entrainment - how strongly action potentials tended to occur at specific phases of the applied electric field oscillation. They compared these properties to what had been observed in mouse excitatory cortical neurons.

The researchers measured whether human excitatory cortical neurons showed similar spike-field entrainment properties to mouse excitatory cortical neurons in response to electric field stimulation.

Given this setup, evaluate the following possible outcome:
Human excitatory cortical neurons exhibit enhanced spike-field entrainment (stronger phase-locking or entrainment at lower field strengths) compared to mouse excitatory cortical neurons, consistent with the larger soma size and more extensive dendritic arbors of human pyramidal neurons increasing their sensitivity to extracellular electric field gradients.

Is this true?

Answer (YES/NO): NO